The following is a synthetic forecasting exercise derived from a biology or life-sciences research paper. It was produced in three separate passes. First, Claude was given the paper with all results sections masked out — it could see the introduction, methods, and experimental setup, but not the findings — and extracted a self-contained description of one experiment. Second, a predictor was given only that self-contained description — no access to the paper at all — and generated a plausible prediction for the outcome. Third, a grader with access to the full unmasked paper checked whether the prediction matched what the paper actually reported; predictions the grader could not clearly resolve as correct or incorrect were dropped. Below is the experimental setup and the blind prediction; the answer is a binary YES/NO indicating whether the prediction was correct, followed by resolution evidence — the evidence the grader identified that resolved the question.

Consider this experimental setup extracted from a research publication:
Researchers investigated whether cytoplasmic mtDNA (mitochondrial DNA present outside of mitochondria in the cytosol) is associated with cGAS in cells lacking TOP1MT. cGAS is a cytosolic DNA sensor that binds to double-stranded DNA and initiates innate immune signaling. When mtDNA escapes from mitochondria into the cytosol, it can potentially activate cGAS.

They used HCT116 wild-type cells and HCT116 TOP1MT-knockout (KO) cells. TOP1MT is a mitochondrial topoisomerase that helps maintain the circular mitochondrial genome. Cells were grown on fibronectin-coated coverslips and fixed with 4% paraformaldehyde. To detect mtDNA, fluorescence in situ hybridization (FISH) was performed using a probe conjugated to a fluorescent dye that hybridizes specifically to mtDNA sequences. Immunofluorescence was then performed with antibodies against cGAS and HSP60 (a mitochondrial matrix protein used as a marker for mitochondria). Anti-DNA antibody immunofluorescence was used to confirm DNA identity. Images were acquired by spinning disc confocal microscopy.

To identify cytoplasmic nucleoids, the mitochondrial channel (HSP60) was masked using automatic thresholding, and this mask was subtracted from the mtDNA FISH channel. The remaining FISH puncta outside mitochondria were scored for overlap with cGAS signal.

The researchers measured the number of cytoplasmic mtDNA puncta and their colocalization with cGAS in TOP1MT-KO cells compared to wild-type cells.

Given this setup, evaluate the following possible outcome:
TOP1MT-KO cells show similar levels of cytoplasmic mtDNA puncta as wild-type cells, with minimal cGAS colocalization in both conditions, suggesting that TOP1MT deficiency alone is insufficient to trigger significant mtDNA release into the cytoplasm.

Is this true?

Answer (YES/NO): NO